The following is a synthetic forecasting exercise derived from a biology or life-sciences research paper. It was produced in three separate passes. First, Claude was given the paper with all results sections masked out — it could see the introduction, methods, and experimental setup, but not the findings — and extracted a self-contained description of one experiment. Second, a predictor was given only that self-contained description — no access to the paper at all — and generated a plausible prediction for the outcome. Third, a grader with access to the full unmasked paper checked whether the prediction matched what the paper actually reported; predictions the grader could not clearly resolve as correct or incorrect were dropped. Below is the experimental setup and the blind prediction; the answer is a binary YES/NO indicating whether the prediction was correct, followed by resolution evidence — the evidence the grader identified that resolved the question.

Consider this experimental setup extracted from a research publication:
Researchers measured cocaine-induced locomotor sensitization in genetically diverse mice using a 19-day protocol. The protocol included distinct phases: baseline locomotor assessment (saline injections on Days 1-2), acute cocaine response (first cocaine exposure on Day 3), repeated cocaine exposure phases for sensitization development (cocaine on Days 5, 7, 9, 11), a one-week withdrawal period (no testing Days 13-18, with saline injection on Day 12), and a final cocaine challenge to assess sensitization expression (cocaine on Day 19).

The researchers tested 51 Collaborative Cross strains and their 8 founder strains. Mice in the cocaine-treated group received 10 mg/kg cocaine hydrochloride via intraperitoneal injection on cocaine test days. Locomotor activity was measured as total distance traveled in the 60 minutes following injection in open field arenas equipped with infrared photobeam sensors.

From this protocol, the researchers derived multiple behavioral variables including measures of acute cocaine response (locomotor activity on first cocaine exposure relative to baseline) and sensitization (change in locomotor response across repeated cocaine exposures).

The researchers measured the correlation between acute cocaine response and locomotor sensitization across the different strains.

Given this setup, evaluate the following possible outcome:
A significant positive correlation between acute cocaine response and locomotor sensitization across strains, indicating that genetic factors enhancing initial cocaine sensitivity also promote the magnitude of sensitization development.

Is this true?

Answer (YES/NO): YES